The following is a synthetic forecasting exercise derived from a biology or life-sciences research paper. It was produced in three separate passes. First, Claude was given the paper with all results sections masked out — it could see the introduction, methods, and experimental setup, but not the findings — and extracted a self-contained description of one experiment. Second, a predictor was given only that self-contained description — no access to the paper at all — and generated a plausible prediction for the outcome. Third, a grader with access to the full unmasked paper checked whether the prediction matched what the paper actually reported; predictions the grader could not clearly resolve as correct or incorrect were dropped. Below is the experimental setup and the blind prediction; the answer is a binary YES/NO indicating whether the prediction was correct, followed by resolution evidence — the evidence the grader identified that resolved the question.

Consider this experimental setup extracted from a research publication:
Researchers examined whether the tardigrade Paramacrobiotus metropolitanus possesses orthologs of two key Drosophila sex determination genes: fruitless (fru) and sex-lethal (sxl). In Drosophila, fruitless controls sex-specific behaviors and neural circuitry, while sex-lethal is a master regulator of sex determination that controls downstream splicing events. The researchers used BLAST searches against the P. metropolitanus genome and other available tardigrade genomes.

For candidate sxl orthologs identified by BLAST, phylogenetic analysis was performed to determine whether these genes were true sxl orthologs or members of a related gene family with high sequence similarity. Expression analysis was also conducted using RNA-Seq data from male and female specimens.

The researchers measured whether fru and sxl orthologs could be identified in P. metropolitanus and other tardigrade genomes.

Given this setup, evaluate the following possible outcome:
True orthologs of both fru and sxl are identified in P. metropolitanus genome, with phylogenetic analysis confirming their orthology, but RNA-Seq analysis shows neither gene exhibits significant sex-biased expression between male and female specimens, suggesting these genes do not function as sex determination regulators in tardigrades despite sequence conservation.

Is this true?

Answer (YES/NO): NO